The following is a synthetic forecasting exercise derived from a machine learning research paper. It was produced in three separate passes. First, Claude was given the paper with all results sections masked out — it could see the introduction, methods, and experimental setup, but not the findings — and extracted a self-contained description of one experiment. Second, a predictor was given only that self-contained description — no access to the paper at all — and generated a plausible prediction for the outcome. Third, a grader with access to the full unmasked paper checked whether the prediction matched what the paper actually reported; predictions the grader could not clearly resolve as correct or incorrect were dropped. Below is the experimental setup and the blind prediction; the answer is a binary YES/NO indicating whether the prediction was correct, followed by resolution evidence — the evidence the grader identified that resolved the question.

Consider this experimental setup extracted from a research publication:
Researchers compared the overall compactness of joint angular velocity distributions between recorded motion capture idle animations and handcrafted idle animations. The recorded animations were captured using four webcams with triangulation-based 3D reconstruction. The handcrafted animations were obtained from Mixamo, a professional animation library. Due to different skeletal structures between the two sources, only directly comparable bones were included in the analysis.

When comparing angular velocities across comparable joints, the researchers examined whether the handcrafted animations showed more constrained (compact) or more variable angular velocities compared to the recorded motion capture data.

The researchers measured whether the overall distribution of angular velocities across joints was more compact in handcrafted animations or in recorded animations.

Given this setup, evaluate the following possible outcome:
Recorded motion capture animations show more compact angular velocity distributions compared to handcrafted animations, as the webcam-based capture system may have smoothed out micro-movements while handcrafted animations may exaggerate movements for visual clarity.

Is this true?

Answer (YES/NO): NO